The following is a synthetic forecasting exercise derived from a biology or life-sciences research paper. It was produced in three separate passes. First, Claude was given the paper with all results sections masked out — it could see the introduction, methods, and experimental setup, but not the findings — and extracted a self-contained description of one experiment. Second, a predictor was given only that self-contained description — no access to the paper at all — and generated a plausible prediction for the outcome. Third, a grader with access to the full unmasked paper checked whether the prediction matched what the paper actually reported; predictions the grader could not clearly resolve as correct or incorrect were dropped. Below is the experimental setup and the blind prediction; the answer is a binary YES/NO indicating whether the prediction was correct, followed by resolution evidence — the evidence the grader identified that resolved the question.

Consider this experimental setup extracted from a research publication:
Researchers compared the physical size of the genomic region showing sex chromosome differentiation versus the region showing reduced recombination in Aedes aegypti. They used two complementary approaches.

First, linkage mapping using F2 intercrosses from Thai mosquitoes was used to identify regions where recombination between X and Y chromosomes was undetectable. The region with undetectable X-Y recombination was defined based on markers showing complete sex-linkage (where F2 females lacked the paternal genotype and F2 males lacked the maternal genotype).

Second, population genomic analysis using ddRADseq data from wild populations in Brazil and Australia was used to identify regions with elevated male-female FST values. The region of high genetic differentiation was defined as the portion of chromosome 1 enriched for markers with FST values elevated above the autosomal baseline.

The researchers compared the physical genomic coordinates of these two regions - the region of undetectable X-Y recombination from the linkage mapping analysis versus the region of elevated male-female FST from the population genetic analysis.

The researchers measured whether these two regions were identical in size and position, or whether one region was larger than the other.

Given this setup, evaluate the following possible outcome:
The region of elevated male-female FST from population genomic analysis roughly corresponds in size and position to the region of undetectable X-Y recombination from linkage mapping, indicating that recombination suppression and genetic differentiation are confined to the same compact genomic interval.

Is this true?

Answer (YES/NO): NO